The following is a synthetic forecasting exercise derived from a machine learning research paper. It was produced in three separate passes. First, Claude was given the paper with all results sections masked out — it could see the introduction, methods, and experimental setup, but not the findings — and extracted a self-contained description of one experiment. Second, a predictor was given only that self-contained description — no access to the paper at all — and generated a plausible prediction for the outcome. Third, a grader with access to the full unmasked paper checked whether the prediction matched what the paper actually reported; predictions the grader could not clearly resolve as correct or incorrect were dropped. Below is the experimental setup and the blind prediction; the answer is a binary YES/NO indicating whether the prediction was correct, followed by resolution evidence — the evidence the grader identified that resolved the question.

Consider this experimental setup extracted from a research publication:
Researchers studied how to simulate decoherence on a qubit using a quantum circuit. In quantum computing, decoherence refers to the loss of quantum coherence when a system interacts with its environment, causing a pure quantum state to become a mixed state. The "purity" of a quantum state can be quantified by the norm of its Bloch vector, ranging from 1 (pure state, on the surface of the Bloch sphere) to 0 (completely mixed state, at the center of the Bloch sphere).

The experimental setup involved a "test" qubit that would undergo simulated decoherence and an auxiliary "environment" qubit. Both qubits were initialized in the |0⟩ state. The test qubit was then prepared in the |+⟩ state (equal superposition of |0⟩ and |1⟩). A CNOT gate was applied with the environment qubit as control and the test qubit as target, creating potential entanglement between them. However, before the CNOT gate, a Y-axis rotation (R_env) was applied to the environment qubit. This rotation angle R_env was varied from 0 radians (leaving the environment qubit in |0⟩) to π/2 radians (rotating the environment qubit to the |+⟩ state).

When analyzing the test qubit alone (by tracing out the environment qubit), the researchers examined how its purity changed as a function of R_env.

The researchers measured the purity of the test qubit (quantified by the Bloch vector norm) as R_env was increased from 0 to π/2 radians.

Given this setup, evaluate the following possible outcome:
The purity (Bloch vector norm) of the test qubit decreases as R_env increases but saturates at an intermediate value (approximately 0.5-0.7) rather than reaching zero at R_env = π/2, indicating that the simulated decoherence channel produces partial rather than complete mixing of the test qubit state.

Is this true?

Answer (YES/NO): NO